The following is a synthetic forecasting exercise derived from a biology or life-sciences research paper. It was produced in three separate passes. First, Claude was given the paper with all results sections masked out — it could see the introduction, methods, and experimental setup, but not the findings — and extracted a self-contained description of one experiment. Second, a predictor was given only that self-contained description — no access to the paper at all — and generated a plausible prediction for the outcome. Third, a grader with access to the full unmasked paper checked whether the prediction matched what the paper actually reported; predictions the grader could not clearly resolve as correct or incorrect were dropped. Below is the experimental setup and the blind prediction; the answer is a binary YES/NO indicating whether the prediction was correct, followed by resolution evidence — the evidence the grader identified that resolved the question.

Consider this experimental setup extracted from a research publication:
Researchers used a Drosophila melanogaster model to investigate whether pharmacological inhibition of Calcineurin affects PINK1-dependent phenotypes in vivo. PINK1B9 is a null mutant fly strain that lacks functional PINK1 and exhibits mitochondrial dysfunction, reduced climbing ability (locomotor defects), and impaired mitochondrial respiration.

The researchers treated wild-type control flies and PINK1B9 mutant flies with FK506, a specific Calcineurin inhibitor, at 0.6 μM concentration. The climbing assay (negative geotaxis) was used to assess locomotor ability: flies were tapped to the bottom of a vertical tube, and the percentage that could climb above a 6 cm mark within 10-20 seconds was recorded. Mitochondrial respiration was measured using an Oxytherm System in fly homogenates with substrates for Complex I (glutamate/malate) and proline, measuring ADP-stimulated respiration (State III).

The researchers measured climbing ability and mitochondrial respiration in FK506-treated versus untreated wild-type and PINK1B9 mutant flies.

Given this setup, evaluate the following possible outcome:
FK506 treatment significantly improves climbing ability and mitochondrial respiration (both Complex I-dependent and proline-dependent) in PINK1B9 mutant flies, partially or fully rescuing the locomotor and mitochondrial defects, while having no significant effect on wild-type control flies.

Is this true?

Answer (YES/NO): NO